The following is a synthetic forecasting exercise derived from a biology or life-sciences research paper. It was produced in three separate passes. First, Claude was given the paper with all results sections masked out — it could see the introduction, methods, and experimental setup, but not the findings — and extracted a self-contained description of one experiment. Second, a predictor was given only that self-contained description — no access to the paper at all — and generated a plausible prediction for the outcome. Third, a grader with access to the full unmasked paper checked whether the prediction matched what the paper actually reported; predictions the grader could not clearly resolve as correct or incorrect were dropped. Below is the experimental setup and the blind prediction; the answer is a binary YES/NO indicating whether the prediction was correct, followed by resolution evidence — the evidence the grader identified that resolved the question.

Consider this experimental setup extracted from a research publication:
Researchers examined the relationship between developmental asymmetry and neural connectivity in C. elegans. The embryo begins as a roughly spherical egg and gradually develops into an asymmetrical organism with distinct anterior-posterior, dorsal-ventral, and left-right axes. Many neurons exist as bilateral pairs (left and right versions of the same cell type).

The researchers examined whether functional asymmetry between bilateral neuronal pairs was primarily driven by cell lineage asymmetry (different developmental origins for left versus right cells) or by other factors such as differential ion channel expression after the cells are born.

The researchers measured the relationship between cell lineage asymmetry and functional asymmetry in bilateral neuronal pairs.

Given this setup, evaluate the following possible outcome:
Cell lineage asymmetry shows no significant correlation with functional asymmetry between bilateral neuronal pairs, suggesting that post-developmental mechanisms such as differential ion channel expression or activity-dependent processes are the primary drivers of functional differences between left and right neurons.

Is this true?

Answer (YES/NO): YES